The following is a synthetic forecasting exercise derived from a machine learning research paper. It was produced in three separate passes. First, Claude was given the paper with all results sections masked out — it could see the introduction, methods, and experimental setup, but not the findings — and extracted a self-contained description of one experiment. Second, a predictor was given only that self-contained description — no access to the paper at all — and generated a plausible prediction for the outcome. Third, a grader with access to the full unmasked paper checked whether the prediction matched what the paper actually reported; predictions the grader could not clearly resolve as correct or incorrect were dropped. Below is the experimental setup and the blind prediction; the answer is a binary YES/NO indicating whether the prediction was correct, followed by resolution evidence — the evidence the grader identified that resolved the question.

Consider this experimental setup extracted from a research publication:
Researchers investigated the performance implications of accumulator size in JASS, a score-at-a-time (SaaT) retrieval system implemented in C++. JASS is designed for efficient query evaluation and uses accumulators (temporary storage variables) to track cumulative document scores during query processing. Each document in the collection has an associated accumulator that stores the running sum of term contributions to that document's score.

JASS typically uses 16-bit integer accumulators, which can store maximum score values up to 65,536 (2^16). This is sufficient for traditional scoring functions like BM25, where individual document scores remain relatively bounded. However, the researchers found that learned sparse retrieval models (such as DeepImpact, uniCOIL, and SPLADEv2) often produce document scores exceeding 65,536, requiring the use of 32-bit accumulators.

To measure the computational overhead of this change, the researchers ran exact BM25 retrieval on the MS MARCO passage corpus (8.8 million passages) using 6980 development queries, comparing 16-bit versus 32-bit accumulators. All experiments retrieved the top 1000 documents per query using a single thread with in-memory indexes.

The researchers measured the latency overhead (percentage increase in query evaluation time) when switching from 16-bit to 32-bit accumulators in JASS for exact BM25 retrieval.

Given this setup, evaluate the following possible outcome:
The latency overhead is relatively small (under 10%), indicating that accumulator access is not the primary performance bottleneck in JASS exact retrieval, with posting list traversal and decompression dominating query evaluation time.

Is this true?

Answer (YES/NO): NO